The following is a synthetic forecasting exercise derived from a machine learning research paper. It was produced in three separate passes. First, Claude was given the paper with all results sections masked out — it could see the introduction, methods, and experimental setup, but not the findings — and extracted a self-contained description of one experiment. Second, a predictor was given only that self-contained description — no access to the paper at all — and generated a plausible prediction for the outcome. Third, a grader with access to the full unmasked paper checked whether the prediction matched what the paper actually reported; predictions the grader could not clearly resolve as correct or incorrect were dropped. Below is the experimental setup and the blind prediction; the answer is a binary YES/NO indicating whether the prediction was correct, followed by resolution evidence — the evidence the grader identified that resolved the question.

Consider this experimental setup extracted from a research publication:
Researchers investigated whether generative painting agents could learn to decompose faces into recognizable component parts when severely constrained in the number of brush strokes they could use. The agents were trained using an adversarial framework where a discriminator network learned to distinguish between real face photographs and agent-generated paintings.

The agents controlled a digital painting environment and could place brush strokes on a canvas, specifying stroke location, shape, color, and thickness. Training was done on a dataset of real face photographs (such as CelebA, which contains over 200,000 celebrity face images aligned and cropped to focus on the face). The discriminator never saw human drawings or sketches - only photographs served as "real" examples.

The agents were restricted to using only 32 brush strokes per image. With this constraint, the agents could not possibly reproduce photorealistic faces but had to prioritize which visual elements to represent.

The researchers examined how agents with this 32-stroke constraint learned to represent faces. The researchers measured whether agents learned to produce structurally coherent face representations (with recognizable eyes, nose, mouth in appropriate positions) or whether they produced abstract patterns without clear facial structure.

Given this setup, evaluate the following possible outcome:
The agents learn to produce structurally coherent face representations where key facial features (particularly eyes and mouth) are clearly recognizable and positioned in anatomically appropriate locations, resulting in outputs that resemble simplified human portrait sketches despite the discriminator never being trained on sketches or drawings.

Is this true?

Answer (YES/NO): YES